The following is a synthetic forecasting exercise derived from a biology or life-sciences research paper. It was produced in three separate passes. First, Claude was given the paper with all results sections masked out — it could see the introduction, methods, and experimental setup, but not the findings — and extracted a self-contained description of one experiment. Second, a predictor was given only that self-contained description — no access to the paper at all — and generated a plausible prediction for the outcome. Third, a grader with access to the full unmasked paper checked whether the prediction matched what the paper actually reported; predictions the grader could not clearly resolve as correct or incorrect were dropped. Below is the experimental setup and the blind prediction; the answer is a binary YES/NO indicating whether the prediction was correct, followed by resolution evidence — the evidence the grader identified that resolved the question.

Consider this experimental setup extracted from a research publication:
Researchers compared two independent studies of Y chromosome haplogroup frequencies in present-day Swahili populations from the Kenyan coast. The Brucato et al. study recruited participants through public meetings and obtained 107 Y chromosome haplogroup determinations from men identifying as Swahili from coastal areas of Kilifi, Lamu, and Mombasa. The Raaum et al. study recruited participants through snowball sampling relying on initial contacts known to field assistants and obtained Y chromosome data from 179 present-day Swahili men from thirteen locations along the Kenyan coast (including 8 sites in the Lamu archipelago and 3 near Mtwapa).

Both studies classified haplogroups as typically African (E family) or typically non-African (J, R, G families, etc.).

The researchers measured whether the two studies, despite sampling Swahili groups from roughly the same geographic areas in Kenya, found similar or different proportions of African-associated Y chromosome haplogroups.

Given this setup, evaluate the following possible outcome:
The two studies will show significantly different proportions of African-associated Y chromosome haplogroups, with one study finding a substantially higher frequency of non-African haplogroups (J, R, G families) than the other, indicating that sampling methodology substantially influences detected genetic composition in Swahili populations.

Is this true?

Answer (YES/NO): YES